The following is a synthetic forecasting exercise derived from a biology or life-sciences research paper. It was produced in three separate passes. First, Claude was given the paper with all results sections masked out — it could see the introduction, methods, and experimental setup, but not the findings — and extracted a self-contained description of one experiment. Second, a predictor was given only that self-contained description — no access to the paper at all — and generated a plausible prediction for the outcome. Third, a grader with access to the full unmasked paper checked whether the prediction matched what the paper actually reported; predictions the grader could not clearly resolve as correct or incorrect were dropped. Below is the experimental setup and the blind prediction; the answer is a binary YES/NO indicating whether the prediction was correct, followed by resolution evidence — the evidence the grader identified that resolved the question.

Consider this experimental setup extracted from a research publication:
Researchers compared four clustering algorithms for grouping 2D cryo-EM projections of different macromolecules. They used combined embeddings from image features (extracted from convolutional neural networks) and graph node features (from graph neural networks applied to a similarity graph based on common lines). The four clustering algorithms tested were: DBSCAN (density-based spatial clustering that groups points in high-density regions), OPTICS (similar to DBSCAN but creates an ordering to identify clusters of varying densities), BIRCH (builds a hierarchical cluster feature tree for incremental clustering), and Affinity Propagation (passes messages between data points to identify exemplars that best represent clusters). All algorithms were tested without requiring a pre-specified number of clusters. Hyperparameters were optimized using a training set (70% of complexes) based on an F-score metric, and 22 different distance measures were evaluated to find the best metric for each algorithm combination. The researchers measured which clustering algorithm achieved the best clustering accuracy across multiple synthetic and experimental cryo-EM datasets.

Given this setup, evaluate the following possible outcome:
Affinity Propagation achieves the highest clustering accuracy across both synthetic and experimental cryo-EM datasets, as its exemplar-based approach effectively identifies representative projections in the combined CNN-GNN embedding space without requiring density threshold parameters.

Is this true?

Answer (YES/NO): NO